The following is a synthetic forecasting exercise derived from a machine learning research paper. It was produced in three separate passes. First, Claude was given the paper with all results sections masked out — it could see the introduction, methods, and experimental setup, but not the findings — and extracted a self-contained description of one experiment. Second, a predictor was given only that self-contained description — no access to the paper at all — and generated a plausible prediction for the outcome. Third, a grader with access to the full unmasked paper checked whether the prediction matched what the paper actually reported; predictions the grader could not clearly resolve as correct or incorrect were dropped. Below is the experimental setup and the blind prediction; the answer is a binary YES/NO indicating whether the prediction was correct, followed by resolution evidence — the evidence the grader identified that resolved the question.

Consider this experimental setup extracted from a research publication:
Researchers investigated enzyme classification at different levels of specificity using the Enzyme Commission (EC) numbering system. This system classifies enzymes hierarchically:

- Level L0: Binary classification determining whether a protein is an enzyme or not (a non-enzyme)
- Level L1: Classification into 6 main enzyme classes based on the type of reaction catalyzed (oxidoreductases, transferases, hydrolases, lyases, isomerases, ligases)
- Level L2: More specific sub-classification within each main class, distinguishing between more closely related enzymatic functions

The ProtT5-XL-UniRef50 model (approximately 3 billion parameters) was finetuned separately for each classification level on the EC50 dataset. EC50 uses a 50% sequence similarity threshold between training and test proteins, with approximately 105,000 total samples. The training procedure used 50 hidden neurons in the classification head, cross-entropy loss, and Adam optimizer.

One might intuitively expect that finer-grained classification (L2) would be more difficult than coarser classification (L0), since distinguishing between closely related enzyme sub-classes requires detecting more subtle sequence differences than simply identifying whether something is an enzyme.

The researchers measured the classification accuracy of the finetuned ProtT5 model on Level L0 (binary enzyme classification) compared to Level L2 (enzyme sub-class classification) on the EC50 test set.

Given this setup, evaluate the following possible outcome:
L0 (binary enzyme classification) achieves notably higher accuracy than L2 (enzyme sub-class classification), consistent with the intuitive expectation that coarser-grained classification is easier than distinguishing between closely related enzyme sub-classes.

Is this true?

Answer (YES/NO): NO